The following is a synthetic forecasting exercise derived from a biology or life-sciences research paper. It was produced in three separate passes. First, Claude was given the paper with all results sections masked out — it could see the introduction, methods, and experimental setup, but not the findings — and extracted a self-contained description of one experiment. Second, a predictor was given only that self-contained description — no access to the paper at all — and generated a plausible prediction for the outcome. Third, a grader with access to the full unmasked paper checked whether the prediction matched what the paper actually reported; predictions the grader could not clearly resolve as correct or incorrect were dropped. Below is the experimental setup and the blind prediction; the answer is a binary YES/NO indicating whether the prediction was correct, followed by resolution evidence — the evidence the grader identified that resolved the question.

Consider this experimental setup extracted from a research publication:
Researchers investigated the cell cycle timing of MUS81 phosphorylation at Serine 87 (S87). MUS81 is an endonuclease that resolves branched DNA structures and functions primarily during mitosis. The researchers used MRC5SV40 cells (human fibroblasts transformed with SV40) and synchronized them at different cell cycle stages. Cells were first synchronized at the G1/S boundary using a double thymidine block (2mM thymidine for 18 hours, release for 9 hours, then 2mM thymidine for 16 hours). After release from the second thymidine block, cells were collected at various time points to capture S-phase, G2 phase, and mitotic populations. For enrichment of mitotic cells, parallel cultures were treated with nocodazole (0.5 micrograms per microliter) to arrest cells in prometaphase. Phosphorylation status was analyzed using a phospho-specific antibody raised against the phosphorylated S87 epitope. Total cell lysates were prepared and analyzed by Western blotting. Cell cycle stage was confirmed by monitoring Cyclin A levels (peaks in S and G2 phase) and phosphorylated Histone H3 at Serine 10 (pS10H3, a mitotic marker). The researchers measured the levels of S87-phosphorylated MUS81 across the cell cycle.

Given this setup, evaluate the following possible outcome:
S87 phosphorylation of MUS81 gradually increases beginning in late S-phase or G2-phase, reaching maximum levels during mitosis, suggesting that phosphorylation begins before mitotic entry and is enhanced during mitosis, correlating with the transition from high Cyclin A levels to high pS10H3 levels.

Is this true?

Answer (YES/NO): YES